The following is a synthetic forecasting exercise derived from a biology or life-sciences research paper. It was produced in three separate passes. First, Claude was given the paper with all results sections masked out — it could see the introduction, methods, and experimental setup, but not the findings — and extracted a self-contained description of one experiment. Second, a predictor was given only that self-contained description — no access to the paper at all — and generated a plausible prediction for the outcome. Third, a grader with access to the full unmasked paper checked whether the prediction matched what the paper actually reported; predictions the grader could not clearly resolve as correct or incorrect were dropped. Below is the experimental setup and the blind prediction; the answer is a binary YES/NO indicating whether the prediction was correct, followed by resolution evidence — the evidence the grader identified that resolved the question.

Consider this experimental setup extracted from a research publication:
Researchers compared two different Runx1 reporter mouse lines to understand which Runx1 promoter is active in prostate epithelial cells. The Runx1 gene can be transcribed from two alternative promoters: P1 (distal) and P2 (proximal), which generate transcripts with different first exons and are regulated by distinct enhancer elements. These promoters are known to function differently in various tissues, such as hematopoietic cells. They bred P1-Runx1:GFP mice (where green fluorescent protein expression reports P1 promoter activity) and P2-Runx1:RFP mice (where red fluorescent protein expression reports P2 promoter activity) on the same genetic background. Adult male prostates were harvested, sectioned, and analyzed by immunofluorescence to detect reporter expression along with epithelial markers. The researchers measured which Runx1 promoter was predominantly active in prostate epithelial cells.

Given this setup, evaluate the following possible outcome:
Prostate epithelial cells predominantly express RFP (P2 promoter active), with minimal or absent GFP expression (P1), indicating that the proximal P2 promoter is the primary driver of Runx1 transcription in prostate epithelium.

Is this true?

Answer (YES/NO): YES